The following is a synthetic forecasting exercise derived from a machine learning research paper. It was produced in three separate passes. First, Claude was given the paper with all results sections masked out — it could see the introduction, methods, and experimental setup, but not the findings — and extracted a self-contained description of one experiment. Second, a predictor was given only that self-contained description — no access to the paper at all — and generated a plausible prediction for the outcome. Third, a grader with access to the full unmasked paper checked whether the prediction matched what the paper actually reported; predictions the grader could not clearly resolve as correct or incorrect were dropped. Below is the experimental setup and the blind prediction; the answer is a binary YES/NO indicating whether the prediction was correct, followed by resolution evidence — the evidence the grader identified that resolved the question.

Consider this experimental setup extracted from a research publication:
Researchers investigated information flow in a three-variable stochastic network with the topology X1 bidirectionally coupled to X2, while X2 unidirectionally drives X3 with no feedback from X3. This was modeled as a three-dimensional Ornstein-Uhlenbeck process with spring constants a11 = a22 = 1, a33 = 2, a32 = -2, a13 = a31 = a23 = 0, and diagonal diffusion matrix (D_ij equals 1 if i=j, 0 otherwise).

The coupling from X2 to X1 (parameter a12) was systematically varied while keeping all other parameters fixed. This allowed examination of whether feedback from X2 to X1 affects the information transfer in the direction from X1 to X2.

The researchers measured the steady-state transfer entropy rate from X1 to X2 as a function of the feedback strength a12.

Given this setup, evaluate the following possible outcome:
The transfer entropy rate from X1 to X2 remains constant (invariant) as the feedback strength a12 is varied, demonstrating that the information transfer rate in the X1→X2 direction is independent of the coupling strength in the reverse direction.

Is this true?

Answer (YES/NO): YES